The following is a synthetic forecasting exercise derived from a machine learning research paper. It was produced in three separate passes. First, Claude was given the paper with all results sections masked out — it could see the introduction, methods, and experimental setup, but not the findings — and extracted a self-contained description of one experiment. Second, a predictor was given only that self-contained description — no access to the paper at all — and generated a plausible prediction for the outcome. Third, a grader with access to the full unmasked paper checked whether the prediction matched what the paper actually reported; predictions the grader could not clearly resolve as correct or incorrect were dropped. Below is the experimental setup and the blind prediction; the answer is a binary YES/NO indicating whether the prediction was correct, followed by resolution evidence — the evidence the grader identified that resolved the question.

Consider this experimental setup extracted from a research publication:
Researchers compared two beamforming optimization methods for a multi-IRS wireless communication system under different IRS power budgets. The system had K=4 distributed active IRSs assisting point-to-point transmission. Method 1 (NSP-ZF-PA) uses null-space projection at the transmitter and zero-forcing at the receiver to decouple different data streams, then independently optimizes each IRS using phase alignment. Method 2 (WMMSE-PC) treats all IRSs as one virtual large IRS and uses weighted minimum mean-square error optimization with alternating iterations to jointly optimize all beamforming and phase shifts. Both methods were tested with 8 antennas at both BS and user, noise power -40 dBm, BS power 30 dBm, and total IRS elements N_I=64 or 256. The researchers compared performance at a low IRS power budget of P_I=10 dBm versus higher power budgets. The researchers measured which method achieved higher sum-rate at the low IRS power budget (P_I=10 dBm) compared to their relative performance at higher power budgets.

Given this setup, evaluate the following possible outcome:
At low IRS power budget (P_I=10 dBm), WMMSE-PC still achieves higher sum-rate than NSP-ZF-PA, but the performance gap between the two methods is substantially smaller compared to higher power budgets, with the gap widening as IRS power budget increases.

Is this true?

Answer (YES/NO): NO